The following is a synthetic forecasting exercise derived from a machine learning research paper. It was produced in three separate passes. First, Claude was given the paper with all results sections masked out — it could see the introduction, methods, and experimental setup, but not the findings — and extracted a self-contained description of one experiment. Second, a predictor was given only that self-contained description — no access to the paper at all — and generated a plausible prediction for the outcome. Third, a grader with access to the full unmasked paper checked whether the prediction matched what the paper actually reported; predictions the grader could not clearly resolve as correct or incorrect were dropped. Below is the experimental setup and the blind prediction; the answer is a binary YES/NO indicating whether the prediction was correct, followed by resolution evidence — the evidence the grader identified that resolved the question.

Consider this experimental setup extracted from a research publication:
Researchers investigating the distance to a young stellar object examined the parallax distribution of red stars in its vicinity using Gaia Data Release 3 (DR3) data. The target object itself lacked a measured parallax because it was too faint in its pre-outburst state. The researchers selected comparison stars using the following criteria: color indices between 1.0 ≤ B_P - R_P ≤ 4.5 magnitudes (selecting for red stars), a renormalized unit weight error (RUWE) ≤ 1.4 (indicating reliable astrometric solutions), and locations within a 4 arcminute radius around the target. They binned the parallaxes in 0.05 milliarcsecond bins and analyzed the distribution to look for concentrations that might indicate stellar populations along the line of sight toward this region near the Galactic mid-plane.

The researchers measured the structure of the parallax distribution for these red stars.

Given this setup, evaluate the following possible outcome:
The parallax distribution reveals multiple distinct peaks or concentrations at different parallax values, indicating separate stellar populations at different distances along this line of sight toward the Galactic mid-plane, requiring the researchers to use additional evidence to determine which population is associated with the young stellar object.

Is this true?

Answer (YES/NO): YES